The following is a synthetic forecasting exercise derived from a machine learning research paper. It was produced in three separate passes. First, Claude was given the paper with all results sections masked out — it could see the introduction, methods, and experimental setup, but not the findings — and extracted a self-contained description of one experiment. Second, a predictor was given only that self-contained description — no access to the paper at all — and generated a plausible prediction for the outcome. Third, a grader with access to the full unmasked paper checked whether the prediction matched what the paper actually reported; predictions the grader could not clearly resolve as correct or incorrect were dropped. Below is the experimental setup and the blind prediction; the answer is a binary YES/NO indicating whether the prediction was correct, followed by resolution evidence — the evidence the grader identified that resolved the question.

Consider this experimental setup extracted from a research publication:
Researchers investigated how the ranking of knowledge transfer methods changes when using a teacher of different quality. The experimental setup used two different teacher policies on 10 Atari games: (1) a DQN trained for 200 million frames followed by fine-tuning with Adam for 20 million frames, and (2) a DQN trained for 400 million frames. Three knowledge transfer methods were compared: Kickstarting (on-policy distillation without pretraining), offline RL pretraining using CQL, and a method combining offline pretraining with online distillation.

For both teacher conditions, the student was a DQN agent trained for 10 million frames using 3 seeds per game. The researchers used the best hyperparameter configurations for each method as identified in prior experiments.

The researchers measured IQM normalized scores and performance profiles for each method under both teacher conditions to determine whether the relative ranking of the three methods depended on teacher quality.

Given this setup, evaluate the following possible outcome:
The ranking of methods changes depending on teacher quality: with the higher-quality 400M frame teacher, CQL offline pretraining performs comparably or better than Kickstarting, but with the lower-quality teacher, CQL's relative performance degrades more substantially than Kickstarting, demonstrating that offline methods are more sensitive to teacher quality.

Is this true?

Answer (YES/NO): NO